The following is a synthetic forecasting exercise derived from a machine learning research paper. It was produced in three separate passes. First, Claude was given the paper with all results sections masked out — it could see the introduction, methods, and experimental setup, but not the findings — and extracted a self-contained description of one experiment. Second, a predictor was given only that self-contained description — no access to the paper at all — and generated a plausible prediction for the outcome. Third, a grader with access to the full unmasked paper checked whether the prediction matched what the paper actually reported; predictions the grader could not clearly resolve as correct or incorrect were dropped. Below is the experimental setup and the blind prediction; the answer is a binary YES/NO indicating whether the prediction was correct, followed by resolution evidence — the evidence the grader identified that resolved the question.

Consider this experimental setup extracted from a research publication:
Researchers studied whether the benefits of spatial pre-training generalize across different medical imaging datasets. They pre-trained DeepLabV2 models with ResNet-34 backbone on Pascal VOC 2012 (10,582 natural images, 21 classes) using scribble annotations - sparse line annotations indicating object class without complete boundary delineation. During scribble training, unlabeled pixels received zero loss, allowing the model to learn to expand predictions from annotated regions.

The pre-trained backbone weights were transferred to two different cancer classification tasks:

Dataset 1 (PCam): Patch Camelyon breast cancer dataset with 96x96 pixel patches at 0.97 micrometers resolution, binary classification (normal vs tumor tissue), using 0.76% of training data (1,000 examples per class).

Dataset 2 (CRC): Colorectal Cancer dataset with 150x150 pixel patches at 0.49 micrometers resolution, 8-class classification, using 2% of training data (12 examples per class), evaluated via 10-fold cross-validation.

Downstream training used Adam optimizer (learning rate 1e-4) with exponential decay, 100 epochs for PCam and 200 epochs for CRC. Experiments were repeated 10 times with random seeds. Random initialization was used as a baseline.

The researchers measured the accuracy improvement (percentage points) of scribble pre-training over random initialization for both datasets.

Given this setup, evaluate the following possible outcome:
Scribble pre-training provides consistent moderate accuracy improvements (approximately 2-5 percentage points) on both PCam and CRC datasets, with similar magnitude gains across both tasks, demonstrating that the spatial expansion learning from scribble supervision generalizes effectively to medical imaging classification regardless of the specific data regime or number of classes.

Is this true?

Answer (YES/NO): NO